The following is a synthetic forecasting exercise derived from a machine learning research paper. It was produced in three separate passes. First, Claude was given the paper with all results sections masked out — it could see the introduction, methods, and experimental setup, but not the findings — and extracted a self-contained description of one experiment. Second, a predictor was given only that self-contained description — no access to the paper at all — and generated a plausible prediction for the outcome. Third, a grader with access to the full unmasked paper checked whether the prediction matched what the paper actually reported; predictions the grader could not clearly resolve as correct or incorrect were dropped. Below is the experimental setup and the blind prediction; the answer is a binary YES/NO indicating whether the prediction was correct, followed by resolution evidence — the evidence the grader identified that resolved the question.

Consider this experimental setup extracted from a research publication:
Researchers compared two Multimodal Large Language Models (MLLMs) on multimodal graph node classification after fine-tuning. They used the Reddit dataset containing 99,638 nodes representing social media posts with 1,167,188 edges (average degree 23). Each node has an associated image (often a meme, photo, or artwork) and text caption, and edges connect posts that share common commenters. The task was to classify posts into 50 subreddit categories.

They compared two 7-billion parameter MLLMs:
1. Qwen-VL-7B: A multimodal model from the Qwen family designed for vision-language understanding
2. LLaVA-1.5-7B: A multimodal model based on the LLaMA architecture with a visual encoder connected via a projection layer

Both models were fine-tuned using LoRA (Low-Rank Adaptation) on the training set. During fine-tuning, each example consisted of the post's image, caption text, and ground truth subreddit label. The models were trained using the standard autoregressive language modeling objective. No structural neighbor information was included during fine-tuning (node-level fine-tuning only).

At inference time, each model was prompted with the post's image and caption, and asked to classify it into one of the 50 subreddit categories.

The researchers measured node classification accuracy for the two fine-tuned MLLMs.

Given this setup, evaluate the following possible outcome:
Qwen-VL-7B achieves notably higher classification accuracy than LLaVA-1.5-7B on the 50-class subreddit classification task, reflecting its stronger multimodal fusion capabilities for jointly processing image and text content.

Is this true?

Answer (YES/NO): YES